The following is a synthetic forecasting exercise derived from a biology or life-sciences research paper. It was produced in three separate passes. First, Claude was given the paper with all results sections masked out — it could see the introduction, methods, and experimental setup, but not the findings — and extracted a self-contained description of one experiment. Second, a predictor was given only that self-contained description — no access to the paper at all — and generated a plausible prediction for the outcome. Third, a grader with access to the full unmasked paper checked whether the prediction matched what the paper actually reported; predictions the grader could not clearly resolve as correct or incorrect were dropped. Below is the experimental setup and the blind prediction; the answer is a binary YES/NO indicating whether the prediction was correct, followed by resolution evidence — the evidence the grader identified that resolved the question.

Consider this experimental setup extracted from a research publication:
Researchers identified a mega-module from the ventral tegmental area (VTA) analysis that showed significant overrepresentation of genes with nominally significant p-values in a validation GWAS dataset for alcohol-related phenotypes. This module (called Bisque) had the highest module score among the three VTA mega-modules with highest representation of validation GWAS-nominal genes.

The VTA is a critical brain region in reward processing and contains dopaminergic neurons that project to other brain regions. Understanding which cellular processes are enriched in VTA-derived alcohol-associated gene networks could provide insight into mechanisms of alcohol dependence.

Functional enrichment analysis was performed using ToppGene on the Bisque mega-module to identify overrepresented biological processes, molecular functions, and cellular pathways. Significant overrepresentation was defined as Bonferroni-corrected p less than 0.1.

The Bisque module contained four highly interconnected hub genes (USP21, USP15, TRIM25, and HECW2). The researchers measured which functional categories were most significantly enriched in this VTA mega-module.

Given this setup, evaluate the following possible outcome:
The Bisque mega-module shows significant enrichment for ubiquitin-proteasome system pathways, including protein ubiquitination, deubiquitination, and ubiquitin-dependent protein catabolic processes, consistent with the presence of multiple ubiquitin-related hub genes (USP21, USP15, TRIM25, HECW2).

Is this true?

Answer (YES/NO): YES